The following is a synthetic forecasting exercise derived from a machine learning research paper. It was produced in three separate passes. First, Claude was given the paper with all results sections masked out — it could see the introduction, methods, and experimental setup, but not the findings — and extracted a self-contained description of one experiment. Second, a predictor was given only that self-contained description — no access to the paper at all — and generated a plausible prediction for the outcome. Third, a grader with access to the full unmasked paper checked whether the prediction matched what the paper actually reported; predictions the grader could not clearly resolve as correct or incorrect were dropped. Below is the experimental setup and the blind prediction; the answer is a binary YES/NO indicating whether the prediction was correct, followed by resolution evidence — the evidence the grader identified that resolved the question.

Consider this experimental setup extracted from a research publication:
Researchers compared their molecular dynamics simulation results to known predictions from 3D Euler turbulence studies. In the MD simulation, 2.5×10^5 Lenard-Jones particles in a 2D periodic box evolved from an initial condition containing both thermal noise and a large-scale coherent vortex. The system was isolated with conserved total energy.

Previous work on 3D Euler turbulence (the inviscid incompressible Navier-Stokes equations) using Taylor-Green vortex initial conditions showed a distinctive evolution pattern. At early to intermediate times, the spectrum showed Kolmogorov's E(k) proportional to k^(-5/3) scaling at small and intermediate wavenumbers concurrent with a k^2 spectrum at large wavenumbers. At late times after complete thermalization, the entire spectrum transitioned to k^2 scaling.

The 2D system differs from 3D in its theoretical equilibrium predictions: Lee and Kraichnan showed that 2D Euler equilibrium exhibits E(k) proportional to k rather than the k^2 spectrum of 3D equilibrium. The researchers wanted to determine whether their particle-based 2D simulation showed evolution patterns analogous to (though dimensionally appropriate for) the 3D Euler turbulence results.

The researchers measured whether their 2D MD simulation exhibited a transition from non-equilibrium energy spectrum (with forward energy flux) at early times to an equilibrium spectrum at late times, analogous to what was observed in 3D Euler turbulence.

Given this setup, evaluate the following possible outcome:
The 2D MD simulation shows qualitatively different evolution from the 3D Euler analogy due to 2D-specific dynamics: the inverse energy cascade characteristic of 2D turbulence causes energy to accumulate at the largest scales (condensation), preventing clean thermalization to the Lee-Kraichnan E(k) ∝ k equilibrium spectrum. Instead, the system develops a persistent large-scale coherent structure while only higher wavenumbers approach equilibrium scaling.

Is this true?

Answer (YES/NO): NO